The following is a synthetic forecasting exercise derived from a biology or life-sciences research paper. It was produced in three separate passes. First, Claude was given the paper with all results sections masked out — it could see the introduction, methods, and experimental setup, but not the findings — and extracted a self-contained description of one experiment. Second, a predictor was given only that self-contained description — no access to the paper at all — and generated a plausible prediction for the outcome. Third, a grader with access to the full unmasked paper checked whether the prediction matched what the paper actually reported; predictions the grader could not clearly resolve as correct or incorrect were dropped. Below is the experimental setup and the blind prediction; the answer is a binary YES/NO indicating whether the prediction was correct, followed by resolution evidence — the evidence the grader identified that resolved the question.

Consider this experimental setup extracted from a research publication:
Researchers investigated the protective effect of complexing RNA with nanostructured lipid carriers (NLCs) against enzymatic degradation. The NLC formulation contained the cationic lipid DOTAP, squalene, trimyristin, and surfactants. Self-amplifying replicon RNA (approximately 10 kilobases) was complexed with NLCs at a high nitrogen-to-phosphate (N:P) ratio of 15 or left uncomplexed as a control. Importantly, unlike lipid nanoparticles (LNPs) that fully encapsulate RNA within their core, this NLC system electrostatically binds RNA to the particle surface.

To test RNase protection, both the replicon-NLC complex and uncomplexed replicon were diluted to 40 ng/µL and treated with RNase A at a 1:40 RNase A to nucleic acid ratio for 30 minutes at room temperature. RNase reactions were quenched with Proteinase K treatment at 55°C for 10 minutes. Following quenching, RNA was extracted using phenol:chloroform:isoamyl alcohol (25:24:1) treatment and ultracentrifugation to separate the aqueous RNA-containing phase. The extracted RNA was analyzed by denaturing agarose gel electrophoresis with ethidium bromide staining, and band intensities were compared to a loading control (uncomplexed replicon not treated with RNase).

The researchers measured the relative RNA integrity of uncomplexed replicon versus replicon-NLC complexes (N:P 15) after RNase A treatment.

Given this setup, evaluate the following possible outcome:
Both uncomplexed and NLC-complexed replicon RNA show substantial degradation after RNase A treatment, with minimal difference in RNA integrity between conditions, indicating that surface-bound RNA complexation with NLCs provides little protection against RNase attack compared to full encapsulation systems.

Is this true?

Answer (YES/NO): NO